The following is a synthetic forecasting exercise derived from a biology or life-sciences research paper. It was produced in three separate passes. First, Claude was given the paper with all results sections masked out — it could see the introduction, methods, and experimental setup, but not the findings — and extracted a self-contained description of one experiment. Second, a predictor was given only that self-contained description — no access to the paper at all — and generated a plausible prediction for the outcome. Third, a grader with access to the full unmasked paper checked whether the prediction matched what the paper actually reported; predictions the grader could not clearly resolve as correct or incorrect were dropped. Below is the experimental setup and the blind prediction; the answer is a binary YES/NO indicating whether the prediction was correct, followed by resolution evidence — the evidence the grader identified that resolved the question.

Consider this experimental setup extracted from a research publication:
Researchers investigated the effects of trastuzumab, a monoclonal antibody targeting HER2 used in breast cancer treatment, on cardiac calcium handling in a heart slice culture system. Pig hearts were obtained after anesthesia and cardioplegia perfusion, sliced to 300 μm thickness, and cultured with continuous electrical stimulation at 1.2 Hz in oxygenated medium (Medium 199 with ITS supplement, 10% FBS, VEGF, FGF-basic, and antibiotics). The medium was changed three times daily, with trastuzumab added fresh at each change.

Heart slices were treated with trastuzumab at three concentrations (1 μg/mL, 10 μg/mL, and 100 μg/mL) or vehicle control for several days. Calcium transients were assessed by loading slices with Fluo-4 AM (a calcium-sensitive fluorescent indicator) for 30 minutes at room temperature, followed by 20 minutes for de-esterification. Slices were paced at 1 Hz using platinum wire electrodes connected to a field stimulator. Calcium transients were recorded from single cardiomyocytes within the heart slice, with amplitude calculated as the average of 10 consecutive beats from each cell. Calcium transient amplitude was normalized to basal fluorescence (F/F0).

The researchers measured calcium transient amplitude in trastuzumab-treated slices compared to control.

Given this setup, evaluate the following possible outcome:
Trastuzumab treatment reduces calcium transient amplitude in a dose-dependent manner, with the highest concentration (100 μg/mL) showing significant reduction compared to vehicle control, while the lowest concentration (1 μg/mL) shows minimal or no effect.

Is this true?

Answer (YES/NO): NO